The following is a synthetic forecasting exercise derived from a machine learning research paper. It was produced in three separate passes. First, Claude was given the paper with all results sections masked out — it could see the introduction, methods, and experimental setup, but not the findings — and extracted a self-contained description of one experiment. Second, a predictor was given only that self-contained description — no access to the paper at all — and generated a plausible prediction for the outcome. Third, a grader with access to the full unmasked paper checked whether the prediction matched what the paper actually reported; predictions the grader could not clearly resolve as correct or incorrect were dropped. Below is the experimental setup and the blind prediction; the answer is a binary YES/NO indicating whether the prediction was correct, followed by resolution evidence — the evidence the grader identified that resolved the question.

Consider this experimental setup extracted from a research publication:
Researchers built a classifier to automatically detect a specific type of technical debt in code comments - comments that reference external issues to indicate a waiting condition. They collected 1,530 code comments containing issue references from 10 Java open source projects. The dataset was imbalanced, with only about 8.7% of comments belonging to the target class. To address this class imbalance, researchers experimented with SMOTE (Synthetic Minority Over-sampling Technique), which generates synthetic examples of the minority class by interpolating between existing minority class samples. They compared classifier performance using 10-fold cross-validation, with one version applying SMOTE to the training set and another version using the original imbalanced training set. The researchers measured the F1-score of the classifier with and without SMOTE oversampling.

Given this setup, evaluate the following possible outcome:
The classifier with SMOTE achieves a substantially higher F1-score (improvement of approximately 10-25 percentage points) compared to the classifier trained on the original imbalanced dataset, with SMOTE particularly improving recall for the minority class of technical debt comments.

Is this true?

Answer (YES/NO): NO